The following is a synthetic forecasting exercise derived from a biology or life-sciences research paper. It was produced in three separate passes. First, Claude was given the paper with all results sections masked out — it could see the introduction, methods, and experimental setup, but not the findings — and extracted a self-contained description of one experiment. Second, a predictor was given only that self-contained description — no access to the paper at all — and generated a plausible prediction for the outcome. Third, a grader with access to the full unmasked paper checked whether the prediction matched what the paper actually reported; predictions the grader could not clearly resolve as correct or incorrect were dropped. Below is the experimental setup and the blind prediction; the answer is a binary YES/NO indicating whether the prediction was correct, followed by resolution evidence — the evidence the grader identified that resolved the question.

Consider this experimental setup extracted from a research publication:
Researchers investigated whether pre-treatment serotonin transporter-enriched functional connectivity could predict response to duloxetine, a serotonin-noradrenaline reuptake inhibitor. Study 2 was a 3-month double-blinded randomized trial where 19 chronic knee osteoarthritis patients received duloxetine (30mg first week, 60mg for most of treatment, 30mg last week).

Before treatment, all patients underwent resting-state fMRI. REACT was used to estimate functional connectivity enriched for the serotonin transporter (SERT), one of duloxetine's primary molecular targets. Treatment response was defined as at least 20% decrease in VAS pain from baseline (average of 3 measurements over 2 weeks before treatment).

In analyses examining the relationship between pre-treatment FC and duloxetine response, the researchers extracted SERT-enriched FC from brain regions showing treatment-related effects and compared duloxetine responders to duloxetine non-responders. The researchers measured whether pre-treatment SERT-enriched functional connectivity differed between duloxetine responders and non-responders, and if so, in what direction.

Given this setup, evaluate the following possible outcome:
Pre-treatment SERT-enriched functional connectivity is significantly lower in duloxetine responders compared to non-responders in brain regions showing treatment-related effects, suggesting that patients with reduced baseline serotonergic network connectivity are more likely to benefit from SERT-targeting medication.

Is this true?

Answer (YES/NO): NO